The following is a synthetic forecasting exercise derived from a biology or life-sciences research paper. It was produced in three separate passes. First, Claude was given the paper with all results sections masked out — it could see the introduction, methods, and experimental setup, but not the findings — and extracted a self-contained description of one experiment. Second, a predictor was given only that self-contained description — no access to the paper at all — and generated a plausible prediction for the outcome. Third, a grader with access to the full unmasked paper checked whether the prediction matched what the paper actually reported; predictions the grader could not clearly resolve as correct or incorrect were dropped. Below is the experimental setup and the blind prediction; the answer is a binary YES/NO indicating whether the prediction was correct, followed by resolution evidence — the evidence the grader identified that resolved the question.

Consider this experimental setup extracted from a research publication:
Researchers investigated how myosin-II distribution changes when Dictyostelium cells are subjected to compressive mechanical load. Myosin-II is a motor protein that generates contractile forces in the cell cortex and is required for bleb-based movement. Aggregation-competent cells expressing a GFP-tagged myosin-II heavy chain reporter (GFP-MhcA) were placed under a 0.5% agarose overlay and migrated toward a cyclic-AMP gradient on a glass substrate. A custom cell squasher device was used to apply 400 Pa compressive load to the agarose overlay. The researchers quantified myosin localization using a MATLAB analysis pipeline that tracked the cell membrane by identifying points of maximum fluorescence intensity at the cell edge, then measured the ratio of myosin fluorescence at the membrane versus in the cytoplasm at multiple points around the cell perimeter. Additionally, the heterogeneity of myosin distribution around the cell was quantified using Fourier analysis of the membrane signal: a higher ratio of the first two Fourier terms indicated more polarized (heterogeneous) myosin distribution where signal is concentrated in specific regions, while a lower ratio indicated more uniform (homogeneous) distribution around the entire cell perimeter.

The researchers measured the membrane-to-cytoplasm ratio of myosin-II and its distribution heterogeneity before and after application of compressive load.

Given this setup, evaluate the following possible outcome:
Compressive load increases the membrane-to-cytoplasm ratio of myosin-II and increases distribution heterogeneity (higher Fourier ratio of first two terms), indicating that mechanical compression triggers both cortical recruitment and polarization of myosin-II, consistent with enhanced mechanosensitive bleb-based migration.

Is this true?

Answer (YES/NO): NO